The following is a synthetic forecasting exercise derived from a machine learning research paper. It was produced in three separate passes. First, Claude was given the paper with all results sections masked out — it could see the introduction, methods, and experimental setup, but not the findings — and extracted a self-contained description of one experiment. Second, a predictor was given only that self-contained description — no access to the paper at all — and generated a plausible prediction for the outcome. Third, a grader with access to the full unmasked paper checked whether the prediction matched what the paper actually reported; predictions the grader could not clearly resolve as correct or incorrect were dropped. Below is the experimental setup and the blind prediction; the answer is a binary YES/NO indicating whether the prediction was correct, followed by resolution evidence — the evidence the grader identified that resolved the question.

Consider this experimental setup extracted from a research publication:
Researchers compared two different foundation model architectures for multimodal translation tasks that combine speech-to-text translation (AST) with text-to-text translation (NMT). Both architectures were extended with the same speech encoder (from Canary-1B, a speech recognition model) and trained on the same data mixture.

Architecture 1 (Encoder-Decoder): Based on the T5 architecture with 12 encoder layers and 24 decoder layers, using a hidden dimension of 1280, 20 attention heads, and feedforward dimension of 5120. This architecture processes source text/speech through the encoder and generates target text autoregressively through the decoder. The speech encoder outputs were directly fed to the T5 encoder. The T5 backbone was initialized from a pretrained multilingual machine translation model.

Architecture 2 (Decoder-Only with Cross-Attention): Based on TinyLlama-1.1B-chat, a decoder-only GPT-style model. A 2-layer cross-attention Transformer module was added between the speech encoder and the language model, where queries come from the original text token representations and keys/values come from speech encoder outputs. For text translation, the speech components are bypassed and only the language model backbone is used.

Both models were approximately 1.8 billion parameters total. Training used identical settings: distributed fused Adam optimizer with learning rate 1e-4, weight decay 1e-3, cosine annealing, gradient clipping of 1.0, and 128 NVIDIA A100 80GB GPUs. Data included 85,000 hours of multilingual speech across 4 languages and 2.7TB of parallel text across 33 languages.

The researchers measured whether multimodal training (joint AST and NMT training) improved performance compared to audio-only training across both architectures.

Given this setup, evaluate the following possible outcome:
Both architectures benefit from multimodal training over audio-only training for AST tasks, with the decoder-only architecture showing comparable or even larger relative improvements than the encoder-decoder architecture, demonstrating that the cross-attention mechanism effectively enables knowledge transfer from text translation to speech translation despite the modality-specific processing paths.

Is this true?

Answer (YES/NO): YES